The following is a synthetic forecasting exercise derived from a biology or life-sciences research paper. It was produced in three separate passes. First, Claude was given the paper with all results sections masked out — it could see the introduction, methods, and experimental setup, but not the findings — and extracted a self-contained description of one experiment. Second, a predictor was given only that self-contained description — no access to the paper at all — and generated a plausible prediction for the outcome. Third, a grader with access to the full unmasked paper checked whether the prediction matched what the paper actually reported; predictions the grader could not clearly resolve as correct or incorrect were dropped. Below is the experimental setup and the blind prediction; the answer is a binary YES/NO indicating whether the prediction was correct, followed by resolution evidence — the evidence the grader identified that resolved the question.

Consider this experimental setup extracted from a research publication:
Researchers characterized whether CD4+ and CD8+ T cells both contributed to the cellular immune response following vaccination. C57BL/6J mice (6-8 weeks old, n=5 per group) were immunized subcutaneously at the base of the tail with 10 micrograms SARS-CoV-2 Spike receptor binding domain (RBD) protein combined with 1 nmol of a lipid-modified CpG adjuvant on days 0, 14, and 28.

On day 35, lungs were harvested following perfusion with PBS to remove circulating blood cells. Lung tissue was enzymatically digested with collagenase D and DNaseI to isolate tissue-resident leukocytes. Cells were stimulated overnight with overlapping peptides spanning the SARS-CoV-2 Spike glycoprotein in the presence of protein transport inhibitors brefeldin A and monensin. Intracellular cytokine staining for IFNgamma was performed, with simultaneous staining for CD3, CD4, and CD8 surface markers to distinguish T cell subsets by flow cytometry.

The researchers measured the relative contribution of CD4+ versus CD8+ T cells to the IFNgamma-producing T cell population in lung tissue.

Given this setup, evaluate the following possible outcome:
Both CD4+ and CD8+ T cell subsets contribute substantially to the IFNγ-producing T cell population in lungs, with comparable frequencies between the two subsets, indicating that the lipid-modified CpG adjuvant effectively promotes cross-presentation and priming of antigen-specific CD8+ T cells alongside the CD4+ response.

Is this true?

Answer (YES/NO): NO